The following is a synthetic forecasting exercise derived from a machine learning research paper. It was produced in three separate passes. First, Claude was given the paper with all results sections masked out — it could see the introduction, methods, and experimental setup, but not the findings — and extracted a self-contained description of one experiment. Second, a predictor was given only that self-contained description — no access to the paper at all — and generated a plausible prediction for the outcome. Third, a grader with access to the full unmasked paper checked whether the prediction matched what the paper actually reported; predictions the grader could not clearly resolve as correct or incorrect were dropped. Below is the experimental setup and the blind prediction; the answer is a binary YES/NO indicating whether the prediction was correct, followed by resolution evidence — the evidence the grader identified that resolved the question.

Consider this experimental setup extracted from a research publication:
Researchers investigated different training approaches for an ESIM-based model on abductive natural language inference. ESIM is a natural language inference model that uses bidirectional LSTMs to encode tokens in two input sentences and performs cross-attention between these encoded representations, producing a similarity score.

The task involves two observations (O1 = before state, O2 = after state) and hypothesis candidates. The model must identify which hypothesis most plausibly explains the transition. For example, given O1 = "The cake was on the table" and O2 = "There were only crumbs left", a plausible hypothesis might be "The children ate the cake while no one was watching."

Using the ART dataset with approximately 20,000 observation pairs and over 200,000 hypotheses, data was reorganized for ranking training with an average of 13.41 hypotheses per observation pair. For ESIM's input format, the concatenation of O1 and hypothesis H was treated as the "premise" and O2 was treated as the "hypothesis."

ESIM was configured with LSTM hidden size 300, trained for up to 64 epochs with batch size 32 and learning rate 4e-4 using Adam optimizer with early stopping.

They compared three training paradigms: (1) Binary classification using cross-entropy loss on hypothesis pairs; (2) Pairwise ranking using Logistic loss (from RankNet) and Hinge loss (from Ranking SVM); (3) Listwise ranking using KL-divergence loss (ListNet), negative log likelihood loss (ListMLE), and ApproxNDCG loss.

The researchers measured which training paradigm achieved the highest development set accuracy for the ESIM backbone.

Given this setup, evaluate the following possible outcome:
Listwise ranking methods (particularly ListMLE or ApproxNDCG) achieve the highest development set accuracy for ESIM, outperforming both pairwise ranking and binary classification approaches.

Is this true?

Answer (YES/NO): YES